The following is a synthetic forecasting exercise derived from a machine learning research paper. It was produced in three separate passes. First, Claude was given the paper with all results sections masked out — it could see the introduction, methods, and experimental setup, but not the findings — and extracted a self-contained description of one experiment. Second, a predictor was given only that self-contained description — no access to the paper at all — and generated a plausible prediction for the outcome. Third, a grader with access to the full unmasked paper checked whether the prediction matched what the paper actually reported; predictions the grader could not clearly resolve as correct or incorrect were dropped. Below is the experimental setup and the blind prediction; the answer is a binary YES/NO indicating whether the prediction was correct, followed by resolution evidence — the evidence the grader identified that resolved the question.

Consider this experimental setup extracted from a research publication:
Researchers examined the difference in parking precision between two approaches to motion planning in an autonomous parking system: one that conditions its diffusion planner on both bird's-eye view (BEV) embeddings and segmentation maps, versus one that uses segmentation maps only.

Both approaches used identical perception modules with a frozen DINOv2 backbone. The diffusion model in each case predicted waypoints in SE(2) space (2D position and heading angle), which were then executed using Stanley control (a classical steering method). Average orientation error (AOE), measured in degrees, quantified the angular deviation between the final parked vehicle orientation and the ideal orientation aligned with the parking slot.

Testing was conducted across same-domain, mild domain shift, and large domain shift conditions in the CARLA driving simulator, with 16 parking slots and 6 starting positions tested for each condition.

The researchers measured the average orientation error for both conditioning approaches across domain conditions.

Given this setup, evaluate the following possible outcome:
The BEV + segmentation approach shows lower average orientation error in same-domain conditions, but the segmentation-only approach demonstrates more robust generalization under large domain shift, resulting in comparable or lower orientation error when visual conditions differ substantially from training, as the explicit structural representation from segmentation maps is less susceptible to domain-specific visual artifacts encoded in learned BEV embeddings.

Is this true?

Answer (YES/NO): NO